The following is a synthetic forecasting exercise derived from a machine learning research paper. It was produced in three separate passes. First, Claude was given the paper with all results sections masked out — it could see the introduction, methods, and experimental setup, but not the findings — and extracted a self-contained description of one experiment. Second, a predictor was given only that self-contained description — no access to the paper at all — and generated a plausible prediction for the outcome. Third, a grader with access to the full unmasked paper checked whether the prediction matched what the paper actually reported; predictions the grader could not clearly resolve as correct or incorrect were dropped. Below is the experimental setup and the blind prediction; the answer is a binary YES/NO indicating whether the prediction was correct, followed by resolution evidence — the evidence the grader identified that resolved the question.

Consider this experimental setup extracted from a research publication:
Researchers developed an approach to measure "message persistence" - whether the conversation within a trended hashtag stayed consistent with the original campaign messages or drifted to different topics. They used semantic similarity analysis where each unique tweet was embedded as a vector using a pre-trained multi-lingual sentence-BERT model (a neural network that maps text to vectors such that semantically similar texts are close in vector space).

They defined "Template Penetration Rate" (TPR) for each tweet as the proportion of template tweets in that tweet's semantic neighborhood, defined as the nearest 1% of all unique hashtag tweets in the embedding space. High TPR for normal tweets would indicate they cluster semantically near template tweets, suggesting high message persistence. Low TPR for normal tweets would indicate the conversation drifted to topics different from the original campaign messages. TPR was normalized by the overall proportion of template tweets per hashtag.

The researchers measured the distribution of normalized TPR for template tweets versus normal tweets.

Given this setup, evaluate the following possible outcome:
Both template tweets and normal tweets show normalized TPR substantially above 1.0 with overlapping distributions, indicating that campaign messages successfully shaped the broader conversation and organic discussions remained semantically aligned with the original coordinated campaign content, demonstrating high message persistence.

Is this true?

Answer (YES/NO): NO